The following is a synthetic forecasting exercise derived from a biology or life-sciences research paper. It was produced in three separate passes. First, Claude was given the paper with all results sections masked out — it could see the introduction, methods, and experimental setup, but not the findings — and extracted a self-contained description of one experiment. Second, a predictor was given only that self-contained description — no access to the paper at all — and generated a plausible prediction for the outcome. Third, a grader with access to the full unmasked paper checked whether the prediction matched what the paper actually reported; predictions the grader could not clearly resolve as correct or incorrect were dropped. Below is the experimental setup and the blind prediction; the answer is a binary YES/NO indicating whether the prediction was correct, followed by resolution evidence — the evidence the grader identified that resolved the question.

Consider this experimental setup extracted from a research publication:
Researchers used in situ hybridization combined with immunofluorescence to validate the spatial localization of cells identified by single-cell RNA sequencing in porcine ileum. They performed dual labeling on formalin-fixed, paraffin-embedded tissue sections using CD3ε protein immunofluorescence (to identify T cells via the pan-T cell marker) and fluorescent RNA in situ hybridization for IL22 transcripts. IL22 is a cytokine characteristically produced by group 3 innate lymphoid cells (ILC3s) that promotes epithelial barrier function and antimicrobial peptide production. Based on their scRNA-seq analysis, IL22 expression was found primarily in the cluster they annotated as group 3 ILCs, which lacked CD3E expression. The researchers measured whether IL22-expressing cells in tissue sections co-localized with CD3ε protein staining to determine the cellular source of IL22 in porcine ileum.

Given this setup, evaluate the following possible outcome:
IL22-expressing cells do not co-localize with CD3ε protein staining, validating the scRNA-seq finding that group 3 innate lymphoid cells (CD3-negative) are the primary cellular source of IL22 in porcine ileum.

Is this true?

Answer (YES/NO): NO